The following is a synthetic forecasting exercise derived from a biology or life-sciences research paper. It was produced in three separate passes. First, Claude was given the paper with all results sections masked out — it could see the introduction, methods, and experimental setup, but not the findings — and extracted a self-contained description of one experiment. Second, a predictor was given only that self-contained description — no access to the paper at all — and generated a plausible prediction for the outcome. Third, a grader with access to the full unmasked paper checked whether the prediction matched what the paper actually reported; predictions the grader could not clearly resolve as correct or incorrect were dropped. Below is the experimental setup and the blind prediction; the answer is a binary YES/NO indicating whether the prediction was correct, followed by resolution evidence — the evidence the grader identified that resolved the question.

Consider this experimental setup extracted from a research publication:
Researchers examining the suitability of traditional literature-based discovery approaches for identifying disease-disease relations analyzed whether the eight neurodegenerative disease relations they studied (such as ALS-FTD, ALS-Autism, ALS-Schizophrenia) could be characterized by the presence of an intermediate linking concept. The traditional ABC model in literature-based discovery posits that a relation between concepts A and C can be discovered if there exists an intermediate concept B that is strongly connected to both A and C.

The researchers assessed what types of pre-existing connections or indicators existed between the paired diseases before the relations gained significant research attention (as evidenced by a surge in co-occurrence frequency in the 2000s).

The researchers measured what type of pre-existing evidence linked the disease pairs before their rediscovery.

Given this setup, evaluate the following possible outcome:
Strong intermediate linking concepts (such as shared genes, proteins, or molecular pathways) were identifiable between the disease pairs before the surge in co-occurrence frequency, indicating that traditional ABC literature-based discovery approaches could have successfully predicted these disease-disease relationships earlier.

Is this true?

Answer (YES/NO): NO